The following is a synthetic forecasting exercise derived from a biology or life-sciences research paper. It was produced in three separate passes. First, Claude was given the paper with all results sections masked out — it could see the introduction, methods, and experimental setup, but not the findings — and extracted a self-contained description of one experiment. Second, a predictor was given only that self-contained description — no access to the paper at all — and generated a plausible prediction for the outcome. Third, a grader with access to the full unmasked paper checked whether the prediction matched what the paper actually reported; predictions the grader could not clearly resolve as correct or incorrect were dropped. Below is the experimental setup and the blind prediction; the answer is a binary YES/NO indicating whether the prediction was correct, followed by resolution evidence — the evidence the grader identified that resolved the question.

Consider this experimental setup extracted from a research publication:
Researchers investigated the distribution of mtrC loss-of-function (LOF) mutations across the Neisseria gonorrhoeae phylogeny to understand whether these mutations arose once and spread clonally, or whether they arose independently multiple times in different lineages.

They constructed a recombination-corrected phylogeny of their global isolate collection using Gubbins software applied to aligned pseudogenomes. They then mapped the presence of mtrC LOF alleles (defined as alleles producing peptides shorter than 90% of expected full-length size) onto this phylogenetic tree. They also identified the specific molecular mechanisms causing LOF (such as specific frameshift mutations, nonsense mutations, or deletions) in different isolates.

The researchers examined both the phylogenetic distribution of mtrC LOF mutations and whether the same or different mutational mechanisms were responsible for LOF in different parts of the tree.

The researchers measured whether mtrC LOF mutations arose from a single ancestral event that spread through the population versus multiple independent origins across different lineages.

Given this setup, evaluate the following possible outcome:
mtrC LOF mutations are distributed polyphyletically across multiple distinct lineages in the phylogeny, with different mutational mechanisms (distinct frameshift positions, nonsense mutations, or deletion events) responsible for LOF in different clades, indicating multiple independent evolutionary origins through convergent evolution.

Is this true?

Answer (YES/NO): NO